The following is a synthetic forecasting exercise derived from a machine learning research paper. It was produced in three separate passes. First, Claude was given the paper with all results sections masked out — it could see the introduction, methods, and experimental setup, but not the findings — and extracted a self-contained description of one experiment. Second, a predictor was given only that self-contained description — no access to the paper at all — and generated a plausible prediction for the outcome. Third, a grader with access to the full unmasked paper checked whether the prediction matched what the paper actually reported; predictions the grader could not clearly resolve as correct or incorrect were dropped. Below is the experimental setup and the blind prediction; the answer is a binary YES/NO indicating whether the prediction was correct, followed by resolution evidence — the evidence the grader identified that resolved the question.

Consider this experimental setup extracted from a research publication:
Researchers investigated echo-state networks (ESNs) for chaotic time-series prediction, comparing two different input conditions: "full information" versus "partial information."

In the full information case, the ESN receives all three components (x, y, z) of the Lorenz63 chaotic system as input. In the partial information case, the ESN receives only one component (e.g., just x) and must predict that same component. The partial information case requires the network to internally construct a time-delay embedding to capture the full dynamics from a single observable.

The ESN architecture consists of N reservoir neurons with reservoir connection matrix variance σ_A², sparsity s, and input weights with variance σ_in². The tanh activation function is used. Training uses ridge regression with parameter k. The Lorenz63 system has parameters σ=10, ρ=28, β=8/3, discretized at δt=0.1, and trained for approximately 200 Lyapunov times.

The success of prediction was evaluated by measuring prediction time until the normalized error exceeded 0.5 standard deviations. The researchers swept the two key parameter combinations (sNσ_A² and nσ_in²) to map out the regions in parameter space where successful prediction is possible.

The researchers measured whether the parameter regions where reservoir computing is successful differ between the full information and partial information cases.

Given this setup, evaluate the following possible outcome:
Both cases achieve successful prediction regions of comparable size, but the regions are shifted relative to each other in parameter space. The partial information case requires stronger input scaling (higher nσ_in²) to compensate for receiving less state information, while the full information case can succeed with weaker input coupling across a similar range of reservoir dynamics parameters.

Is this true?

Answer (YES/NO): NO